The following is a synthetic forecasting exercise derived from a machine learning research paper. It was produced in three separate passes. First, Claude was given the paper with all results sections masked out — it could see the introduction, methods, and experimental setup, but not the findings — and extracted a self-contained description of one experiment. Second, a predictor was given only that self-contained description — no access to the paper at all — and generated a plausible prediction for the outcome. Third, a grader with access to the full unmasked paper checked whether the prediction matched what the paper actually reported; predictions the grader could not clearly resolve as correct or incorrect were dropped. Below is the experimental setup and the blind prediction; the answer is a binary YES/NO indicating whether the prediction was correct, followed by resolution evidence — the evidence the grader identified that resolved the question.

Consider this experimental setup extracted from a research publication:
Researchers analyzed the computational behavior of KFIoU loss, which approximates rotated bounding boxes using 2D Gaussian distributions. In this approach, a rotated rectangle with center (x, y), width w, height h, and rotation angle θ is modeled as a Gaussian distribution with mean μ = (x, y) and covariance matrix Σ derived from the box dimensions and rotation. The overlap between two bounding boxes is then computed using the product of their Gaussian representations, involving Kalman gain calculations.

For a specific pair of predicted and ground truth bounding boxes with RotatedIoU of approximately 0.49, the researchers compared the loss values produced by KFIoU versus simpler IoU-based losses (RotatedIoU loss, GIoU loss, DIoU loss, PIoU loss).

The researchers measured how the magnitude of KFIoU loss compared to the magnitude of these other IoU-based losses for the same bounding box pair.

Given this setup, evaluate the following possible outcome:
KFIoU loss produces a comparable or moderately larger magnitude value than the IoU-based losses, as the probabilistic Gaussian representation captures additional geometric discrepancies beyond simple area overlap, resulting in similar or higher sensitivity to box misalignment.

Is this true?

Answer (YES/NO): NO